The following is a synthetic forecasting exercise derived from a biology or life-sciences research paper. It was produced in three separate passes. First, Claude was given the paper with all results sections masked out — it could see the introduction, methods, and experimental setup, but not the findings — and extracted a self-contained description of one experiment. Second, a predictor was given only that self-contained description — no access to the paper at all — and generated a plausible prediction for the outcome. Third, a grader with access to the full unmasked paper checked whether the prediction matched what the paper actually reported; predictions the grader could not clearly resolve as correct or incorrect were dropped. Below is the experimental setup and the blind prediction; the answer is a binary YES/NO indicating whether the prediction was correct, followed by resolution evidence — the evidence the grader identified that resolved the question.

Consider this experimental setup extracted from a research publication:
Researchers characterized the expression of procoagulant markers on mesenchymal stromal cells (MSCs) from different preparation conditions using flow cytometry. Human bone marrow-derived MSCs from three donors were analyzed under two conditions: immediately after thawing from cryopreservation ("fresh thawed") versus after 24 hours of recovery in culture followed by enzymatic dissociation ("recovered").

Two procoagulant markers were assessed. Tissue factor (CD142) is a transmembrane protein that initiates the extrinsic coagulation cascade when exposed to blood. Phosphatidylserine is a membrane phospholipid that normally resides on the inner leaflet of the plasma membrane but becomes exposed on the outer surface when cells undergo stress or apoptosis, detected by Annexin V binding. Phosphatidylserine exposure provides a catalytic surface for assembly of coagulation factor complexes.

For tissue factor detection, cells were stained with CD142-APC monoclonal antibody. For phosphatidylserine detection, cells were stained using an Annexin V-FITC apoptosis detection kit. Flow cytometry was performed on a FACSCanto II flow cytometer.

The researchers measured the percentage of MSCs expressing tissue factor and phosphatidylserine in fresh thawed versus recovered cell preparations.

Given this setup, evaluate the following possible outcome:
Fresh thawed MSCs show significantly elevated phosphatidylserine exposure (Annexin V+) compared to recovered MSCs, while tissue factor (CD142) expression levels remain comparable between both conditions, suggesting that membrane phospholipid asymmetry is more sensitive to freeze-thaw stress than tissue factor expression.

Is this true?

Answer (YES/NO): NO